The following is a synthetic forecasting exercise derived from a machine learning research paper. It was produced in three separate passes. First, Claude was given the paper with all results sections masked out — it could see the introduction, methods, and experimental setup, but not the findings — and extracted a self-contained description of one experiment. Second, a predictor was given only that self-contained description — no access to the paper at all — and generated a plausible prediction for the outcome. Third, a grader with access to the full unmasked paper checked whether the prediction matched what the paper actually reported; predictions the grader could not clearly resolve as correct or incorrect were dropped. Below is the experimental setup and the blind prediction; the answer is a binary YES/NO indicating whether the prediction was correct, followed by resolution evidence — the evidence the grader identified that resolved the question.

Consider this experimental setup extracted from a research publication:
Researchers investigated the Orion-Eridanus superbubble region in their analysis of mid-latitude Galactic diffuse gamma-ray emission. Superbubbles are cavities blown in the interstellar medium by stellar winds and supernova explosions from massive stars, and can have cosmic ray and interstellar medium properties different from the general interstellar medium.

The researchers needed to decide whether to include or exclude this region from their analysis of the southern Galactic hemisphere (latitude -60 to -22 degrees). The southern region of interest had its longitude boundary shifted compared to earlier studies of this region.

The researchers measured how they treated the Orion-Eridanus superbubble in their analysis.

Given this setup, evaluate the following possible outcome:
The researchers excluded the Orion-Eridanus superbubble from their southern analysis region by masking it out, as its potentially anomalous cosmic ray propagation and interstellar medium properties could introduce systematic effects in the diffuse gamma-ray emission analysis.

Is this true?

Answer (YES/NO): YES